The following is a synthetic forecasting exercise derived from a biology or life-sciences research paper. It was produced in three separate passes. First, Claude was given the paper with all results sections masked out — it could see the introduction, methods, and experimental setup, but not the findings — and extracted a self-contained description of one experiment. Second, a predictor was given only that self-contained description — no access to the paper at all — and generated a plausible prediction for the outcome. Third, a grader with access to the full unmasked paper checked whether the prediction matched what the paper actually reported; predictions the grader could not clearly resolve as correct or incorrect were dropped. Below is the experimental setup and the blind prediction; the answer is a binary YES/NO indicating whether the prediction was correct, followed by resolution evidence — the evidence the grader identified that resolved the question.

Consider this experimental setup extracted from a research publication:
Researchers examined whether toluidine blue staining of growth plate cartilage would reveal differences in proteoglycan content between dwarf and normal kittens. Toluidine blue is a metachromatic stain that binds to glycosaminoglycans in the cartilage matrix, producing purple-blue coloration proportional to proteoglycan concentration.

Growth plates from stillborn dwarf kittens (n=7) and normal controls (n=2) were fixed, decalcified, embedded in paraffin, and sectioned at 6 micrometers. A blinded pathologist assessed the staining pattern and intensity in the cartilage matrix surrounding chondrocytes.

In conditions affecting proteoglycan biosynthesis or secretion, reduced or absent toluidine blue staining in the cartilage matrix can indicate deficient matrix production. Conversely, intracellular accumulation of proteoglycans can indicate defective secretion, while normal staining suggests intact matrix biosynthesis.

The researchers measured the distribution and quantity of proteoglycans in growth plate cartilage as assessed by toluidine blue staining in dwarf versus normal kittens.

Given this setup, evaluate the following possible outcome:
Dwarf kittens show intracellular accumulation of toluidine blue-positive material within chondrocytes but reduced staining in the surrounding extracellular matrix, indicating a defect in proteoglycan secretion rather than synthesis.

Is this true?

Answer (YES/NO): NO